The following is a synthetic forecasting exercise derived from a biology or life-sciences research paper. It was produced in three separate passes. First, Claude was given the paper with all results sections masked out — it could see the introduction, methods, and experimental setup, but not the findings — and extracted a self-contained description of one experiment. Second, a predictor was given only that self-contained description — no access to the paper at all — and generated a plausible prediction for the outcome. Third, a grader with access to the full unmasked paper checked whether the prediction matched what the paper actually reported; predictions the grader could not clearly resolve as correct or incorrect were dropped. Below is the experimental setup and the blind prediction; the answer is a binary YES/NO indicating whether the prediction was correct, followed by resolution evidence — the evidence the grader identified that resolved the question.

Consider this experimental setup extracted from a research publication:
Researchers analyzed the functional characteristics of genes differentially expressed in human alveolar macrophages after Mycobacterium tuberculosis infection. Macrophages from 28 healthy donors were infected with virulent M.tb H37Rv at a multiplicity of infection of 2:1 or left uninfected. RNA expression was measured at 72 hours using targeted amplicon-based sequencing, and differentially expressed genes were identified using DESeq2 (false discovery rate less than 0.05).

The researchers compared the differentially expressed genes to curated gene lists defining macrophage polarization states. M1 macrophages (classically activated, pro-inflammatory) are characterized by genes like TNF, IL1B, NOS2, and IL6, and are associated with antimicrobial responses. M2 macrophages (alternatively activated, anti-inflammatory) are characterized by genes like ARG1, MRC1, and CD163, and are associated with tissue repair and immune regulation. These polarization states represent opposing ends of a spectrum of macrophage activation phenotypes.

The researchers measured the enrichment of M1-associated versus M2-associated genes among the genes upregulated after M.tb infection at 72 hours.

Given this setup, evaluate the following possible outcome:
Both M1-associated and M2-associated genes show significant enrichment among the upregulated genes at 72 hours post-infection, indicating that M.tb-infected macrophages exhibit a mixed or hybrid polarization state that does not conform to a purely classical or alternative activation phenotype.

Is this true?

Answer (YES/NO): YES